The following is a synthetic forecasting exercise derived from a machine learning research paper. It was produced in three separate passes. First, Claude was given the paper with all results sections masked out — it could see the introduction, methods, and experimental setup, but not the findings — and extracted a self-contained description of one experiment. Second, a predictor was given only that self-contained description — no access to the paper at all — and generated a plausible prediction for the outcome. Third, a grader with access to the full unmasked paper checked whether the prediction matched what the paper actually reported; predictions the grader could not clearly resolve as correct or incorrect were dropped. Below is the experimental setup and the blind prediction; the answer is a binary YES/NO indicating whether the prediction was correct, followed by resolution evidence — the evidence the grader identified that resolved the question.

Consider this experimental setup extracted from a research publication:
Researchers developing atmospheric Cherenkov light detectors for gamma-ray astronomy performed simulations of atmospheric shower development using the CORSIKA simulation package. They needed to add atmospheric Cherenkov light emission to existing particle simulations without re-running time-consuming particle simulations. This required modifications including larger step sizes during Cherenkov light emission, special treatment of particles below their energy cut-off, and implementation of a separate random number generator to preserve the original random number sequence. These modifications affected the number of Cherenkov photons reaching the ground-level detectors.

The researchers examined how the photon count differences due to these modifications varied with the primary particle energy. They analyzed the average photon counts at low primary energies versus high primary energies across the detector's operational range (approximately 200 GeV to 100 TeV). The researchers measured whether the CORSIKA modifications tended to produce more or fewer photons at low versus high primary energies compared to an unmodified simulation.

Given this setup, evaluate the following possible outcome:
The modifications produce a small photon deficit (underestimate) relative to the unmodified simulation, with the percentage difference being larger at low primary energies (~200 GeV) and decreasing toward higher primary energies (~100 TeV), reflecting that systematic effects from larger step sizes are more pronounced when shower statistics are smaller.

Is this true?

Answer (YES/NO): NO